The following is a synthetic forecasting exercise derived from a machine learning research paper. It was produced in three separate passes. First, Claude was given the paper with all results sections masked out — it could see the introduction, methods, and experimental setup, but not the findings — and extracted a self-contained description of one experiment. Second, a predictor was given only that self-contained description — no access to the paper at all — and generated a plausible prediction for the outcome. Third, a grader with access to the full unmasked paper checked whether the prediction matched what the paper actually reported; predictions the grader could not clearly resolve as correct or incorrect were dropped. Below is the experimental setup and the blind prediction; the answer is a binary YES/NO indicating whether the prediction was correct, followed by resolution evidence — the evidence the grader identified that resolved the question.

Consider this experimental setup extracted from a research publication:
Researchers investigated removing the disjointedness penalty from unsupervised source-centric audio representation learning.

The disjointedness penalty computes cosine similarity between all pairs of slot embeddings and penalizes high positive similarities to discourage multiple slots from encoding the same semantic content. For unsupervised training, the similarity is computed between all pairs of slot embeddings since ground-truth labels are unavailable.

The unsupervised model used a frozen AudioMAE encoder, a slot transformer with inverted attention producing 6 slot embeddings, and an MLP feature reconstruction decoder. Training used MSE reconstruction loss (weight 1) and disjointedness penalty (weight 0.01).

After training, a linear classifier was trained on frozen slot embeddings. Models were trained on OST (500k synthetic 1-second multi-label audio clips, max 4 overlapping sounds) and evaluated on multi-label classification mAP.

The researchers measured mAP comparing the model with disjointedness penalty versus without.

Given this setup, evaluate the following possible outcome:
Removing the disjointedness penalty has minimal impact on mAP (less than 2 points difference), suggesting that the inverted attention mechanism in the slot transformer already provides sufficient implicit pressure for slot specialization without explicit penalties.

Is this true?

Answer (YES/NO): NO